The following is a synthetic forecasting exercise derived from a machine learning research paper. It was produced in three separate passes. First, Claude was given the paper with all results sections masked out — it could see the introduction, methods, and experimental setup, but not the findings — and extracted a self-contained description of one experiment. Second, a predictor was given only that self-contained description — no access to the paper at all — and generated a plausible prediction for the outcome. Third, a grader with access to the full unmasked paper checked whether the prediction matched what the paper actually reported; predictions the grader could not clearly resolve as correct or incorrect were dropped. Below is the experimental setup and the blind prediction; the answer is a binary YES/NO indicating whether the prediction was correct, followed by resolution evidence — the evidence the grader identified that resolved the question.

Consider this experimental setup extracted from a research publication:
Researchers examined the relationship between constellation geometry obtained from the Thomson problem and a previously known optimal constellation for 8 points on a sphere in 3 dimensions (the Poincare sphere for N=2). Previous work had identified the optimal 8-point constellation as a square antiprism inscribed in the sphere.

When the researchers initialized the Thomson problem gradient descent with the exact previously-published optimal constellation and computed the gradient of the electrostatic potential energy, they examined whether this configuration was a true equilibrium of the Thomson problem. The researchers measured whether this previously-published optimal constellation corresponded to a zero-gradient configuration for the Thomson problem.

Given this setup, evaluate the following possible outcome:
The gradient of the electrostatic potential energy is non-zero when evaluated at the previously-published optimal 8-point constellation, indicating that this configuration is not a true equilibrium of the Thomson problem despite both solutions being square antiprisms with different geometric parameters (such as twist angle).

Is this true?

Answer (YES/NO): YES